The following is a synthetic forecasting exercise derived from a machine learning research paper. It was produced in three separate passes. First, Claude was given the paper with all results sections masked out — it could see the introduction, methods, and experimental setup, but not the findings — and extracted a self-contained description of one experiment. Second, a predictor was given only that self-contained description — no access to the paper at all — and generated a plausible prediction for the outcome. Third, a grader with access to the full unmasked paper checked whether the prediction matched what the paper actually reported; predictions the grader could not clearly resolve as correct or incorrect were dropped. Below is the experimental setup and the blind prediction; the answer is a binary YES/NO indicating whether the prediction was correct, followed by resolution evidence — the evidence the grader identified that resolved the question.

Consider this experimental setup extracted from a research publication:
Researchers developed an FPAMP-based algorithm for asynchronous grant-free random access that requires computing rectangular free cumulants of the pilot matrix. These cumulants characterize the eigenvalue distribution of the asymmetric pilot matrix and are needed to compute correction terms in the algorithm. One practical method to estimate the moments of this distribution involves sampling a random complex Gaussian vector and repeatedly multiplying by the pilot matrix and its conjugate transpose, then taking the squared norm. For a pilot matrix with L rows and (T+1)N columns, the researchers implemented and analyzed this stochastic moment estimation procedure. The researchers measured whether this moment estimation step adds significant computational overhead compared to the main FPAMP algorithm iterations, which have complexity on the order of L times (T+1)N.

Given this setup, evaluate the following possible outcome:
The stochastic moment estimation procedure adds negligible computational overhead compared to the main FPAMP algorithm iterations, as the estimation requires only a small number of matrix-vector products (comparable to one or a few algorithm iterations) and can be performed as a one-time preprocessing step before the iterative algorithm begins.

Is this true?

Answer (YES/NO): YES